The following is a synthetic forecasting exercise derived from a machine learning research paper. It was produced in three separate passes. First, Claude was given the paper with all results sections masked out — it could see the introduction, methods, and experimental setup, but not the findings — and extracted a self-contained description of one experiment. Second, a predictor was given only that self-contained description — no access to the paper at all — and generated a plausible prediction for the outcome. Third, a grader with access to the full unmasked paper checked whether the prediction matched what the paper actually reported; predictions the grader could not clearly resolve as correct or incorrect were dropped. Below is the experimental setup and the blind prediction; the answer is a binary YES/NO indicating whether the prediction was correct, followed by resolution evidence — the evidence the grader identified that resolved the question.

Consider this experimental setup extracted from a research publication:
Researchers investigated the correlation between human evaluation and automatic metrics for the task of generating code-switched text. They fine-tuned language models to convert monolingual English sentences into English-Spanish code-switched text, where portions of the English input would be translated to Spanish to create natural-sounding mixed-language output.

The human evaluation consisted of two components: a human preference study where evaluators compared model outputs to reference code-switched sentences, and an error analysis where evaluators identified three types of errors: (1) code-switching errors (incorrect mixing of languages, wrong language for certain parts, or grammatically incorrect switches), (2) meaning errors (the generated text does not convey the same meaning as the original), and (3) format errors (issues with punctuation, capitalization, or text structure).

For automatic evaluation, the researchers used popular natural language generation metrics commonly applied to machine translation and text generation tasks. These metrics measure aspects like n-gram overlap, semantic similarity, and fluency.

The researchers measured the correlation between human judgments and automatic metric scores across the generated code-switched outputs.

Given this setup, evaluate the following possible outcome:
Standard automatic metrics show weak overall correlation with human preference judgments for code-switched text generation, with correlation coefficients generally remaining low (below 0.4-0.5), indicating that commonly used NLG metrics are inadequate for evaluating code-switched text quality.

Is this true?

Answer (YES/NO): YES